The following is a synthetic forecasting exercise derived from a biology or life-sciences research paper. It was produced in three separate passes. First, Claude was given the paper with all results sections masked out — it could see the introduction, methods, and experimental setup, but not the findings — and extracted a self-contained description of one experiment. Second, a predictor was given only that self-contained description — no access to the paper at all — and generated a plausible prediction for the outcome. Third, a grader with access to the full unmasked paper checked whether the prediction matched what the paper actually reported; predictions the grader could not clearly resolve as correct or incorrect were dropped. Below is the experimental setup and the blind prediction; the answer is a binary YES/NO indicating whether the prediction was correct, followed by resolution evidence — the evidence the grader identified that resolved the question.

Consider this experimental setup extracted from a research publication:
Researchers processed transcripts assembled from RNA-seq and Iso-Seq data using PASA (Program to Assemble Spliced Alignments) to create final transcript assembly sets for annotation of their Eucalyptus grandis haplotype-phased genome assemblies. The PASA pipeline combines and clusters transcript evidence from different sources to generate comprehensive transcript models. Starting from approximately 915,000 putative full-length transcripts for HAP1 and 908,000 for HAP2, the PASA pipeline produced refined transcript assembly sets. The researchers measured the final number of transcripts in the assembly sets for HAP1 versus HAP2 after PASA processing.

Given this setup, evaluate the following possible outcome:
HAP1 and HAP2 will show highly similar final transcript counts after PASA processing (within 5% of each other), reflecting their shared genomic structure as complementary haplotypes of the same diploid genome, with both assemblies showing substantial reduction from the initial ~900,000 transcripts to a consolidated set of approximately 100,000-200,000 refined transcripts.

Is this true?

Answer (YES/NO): NO